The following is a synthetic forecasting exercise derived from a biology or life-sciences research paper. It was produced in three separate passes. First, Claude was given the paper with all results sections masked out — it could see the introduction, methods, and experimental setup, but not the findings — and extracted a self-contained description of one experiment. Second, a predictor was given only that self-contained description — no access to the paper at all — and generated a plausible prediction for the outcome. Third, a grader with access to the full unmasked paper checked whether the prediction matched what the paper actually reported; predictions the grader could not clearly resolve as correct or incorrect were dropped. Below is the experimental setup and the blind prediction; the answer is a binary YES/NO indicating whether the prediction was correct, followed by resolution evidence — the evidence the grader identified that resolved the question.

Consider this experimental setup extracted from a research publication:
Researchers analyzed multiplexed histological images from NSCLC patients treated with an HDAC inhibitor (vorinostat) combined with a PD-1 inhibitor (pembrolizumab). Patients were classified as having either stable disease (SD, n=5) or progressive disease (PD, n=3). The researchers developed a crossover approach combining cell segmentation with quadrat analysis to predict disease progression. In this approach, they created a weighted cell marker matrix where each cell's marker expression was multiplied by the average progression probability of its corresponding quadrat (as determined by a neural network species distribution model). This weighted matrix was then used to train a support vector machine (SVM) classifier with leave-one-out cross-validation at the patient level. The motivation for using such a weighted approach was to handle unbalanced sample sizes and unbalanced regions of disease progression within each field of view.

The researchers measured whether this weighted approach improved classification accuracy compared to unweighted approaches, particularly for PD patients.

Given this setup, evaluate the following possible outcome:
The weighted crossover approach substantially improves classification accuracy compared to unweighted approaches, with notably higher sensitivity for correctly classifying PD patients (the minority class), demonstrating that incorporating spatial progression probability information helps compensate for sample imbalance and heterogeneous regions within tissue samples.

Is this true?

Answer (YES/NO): NO